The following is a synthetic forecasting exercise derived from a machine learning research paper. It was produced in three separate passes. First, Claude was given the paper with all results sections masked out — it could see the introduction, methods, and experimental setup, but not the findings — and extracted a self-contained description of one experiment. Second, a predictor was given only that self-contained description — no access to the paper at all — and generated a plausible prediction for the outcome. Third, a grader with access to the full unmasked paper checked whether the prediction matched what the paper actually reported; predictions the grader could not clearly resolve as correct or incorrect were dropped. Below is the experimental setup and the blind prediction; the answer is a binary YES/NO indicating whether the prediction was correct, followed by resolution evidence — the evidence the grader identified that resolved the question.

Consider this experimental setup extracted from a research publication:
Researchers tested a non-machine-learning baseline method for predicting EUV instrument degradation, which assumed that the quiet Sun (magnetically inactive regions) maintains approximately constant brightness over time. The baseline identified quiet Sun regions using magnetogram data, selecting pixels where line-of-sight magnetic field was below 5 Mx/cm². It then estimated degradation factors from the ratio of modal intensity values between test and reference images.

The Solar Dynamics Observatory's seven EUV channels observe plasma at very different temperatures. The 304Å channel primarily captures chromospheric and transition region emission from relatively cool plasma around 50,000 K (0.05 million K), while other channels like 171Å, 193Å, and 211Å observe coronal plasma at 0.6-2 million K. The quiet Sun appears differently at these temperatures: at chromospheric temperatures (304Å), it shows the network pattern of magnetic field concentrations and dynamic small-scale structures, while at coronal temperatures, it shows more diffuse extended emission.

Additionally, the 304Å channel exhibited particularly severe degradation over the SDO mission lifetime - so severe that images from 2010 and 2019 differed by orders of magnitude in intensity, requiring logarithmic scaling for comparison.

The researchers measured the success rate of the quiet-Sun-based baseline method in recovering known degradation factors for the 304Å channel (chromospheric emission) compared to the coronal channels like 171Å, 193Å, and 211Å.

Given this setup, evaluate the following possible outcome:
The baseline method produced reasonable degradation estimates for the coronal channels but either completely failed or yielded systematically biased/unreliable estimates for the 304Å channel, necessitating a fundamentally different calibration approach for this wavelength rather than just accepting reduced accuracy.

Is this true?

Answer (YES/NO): NO